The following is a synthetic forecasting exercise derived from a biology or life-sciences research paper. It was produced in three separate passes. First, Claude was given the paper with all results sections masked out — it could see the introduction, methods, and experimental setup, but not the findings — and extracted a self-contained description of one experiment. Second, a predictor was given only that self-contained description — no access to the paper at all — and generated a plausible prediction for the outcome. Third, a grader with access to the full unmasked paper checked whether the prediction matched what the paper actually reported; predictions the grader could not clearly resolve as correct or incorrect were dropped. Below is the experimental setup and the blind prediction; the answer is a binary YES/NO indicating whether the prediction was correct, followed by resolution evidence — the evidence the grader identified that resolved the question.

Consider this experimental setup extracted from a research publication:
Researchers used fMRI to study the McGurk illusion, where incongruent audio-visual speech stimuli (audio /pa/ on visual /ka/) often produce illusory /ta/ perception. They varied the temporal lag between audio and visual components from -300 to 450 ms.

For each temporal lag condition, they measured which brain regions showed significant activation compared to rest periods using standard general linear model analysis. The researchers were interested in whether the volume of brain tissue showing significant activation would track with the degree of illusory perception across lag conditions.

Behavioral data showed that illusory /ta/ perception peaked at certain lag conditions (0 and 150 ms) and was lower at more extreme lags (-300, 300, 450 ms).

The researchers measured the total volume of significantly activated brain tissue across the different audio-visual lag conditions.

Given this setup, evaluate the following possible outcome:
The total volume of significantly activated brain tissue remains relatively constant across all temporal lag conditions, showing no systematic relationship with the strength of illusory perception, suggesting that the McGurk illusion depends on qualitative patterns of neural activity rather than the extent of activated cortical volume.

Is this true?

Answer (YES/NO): NO